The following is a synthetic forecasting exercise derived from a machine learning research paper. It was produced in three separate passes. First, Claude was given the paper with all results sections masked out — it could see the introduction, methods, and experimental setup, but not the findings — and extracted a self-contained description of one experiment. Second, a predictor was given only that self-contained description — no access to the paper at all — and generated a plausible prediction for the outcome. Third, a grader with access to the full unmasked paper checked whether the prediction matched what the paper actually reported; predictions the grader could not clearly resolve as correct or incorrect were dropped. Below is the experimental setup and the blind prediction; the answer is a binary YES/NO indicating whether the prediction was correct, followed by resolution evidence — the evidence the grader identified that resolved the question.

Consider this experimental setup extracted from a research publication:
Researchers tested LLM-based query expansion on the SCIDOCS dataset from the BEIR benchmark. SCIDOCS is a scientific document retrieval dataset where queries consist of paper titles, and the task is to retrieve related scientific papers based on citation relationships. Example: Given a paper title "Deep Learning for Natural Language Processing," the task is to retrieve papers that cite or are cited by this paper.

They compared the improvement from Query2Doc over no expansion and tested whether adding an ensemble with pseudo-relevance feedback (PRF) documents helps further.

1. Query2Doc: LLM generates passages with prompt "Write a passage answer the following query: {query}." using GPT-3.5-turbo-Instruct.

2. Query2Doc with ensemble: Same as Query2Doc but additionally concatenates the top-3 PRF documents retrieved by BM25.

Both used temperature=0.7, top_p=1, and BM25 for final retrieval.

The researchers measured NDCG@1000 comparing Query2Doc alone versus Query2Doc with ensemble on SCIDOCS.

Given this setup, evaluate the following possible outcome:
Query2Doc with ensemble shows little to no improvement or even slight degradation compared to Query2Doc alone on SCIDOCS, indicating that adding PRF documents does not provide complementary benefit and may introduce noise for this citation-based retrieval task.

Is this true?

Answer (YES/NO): YES